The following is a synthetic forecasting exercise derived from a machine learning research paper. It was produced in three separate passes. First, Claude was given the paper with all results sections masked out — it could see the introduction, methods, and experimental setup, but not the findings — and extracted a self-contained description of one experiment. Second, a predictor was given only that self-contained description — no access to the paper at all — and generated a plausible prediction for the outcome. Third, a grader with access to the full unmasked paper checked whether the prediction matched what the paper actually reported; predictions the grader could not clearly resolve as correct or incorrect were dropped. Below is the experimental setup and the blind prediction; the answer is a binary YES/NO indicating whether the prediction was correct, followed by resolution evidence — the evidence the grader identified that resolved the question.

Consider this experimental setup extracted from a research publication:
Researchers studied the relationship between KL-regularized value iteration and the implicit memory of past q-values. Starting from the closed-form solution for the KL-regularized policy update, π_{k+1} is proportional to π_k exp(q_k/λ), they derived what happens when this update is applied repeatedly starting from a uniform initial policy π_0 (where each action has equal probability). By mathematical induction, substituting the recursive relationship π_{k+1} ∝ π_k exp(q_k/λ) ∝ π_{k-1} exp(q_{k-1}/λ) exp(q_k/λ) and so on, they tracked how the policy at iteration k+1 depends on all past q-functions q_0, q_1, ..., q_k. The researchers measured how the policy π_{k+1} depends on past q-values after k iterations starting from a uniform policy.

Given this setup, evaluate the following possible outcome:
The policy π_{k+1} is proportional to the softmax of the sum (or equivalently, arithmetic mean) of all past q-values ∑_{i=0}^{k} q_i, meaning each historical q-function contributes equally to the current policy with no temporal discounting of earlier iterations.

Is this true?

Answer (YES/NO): YES